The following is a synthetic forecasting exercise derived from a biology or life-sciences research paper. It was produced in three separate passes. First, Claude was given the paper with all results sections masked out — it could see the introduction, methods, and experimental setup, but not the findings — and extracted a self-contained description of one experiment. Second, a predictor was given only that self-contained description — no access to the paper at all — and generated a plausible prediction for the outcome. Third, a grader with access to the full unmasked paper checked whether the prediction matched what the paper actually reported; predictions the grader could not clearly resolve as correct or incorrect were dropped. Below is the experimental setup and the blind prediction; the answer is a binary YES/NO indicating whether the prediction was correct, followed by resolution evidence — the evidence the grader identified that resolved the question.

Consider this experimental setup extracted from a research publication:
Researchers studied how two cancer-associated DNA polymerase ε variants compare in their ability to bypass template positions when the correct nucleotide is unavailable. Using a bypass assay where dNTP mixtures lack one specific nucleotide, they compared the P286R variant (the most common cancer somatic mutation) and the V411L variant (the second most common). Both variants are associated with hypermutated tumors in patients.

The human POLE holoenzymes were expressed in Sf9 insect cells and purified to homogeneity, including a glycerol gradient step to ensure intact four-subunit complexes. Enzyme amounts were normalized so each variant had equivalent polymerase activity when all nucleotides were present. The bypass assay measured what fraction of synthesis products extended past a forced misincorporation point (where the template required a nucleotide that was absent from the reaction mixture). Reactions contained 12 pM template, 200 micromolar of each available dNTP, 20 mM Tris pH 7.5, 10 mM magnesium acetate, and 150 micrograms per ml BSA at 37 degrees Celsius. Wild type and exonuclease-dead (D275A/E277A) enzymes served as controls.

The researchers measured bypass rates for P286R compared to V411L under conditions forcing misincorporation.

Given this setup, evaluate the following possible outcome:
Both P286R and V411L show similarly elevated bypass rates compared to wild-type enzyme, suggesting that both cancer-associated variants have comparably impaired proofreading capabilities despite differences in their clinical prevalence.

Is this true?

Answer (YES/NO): NO